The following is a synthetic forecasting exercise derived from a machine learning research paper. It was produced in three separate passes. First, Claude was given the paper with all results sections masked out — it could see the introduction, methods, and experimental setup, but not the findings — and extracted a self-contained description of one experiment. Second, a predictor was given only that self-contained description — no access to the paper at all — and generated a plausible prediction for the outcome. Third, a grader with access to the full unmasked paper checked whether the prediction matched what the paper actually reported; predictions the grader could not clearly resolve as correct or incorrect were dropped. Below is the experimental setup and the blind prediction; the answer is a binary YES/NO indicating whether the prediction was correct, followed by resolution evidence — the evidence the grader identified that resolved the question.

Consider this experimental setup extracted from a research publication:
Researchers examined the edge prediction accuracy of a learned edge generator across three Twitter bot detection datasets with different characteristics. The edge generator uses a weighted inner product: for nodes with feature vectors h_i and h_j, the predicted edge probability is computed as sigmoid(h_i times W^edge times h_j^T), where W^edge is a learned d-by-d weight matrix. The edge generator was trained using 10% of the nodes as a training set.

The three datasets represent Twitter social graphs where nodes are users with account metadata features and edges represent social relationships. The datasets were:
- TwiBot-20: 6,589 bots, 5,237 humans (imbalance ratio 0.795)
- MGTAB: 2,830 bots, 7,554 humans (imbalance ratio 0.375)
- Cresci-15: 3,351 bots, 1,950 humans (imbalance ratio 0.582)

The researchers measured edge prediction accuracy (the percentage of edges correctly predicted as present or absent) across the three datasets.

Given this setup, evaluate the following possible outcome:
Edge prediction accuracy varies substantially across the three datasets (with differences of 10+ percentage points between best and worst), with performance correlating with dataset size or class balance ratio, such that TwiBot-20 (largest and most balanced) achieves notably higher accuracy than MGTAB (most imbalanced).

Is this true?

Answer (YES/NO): NO